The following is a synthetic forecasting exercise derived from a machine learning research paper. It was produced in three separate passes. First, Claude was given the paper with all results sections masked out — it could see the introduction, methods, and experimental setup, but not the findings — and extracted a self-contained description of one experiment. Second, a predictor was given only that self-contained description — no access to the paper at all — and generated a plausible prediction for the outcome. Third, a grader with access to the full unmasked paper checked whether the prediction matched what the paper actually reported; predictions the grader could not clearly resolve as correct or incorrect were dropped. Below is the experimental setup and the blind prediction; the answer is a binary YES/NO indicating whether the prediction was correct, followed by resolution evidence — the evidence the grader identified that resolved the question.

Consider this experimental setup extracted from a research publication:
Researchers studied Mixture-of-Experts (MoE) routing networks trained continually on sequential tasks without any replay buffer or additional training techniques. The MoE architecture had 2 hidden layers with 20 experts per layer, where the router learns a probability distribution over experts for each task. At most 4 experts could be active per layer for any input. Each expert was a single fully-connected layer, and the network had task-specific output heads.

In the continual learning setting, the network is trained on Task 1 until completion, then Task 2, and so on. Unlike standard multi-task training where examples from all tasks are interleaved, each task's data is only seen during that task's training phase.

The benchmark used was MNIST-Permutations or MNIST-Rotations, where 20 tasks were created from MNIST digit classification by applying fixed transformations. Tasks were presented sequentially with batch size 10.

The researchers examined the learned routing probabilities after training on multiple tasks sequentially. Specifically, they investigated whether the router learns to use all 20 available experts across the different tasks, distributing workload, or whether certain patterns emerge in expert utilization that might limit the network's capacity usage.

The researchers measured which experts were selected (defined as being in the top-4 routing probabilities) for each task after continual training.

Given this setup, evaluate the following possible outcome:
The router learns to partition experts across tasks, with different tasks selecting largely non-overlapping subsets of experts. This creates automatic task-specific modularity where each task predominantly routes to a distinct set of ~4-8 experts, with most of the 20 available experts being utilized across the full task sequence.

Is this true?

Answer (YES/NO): NO